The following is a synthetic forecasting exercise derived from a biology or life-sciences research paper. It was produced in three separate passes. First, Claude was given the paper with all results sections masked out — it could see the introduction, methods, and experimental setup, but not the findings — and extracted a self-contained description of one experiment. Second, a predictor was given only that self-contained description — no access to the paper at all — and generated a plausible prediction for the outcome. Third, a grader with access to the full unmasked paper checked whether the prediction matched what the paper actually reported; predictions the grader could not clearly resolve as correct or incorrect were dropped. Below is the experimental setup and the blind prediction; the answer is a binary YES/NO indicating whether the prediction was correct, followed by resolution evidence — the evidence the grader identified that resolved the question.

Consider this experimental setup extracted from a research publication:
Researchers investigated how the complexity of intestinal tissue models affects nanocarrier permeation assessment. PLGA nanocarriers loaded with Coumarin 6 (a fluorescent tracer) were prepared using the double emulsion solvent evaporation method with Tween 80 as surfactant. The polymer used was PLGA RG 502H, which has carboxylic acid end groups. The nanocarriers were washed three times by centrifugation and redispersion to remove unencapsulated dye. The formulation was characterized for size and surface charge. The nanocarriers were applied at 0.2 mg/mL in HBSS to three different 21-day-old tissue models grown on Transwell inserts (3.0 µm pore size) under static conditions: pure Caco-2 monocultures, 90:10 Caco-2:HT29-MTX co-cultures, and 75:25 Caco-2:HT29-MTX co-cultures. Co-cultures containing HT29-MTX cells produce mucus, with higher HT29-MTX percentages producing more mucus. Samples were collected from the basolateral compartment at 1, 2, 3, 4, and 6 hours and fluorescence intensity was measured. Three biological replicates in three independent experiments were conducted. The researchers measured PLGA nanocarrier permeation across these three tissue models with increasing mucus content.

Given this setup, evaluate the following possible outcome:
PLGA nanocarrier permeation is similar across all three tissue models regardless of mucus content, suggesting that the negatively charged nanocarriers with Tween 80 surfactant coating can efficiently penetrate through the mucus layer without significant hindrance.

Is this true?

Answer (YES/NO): NO